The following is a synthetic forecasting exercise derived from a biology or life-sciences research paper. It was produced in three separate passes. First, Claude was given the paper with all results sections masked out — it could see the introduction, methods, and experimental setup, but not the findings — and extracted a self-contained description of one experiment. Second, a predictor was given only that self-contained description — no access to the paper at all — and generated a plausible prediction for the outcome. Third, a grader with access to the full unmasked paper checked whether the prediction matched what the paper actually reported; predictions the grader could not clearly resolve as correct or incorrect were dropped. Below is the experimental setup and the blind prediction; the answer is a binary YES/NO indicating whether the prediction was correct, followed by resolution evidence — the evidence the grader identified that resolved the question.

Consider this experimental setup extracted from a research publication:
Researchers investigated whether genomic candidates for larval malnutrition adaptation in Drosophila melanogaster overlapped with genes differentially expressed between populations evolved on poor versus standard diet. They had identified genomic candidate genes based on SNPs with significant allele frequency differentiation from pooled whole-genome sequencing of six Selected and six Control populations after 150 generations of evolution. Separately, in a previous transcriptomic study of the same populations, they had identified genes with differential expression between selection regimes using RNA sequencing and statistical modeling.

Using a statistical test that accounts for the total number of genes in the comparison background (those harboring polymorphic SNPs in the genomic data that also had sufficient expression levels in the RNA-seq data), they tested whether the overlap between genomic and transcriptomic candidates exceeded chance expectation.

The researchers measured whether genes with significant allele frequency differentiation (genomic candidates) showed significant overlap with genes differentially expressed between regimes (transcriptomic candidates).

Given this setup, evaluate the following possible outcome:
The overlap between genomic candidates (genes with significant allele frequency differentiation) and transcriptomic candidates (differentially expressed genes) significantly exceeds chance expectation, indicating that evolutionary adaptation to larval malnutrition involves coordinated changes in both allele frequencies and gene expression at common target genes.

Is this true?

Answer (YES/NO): NO